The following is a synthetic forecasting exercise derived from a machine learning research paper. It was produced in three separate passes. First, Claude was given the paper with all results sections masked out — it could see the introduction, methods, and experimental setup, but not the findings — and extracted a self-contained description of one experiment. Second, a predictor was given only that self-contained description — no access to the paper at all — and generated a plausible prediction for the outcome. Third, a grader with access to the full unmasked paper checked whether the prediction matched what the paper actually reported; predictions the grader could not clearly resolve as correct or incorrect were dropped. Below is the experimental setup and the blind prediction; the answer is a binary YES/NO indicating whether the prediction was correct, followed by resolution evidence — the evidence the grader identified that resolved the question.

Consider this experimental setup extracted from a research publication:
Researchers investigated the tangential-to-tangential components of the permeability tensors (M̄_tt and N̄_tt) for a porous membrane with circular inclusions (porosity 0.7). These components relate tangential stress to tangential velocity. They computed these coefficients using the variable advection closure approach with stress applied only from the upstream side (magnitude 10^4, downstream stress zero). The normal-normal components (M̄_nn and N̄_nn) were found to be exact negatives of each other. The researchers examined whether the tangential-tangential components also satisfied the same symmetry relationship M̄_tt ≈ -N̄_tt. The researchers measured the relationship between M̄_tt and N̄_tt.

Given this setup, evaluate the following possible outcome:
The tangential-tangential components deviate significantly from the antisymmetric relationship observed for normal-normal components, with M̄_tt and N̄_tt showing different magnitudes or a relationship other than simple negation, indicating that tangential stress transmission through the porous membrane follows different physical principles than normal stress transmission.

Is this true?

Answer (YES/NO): YES